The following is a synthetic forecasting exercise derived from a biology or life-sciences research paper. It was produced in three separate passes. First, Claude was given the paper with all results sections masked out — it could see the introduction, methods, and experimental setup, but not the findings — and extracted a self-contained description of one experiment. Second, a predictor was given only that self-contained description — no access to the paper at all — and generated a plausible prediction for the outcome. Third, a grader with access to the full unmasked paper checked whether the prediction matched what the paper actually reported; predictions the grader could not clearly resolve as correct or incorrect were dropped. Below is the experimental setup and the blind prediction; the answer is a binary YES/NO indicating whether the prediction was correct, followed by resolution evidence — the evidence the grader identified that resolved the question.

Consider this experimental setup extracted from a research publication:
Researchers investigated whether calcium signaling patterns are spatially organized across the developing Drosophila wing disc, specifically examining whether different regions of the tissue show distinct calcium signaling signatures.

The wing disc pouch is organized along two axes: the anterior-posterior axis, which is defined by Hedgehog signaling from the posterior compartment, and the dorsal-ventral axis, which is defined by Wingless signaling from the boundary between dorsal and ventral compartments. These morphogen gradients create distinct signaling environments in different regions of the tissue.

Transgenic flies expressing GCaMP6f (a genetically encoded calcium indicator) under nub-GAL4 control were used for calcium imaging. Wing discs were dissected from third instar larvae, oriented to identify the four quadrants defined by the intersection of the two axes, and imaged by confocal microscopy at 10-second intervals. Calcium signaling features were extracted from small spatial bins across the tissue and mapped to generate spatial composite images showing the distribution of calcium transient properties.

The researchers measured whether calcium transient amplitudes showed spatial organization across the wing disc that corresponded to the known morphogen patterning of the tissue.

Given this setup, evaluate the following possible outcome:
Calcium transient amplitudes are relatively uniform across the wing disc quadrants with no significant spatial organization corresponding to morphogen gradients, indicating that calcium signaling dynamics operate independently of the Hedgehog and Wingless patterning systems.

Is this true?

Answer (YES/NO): NO